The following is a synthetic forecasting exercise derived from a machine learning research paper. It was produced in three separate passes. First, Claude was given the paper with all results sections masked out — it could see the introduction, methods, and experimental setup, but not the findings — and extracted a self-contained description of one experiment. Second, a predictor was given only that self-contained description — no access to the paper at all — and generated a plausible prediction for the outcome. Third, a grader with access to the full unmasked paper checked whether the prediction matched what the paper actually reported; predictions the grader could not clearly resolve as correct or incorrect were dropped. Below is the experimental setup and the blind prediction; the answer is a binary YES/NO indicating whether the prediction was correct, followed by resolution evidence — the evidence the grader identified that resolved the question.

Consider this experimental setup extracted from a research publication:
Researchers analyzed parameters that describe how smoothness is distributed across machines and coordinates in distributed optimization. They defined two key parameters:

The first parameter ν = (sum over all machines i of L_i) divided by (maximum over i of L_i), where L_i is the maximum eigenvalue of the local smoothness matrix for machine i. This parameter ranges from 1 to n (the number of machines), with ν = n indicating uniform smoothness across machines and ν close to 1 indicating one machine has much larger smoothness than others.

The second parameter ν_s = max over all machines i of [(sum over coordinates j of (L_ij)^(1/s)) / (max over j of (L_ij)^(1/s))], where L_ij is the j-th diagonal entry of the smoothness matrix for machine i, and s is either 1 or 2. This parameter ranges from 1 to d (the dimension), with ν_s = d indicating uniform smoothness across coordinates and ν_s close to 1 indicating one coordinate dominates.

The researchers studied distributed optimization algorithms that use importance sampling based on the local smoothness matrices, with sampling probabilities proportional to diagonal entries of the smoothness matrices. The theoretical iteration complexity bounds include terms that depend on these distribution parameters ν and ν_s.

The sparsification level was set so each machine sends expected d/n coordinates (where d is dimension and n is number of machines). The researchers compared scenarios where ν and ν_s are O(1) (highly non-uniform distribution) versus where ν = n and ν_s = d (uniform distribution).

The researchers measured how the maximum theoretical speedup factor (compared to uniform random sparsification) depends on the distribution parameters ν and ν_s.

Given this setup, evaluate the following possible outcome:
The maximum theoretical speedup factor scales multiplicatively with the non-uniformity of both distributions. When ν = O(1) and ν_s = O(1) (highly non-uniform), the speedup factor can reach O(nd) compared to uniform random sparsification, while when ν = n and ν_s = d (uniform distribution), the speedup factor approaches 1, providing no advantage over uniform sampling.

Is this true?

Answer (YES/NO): NO